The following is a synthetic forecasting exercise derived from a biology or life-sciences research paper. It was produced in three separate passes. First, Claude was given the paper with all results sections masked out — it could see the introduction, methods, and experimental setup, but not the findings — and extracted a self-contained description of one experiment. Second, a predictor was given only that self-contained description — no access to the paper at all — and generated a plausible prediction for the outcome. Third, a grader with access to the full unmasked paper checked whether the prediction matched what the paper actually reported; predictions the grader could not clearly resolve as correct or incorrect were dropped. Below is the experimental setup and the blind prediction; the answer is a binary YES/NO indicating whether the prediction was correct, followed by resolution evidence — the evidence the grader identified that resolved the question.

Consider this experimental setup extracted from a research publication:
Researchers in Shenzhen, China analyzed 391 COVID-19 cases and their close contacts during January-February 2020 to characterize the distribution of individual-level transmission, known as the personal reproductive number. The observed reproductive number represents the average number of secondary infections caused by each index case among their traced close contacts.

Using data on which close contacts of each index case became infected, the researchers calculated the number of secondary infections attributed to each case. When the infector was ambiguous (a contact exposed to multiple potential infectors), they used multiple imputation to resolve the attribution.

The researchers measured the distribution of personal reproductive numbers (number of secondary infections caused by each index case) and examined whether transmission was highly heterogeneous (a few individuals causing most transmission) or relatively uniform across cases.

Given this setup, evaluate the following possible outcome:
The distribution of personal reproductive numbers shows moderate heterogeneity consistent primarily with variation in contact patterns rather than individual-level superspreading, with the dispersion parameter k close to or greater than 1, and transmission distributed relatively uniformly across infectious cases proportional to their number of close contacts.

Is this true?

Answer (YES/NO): NO